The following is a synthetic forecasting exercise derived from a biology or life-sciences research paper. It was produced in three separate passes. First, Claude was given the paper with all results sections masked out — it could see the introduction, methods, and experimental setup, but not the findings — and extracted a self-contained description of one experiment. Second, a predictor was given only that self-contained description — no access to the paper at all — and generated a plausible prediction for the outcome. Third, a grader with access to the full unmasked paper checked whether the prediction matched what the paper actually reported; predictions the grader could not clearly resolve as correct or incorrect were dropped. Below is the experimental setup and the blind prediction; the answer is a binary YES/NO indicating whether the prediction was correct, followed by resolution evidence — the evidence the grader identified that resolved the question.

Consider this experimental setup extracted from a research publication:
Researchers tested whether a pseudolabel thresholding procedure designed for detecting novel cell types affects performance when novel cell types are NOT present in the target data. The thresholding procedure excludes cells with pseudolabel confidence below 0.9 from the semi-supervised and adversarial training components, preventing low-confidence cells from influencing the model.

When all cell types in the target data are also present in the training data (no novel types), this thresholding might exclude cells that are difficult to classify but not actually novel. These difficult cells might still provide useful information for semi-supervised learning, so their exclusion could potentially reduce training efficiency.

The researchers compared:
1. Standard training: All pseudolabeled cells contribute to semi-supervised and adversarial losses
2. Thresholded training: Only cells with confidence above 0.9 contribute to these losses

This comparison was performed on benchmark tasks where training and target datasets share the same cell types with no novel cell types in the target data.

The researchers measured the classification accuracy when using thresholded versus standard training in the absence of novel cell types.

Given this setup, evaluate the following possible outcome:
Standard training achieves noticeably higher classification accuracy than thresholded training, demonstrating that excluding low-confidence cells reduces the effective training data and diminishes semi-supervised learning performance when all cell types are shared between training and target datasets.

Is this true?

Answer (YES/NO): NO